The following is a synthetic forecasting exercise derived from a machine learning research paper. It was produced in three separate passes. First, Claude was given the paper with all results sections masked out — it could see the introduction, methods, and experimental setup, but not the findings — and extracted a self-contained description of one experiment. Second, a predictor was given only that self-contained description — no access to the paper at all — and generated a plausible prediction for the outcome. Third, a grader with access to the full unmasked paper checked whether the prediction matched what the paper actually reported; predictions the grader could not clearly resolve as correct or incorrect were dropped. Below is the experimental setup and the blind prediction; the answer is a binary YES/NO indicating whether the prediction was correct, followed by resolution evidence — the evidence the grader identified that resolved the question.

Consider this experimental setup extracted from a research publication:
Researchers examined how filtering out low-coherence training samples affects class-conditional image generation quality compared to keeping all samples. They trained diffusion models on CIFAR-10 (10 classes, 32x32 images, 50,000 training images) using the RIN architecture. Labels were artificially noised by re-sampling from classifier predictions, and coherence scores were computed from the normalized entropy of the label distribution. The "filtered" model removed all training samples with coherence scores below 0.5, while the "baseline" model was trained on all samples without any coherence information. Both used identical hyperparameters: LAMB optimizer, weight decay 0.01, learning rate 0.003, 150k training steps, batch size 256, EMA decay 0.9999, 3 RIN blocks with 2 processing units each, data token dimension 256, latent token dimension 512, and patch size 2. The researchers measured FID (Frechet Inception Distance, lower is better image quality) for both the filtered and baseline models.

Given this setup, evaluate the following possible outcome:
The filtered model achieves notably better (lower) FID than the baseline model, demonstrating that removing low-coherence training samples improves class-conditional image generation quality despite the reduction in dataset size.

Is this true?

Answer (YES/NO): NO